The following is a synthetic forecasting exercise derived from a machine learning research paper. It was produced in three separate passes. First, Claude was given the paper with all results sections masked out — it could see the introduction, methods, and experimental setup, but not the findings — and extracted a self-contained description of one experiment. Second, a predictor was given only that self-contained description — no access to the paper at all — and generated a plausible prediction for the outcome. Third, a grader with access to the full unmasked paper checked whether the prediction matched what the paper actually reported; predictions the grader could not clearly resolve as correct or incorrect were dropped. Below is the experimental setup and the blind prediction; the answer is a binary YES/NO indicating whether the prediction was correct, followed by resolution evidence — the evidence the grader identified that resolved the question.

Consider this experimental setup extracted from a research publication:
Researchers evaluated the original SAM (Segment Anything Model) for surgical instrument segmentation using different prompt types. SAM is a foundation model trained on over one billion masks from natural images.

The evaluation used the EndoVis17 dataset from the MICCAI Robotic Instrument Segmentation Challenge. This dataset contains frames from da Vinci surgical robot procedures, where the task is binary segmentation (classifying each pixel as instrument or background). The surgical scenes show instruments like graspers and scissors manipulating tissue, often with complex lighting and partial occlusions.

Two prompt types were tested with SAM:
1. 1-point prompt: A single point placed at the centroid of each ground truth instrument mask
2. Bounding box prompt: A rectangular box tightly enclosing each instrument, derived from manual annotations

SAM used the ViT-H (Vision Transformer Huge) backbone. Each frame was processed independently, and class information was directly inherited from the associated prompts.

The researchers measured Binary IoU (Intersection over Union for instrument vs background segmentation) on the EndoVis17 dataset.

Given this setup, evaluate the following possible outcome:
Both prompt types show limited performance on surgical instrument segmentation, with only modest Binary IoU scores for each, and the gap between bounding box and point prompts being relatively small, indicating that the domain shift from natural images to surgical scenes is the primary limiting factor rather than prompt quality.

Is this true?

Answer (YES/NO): NO